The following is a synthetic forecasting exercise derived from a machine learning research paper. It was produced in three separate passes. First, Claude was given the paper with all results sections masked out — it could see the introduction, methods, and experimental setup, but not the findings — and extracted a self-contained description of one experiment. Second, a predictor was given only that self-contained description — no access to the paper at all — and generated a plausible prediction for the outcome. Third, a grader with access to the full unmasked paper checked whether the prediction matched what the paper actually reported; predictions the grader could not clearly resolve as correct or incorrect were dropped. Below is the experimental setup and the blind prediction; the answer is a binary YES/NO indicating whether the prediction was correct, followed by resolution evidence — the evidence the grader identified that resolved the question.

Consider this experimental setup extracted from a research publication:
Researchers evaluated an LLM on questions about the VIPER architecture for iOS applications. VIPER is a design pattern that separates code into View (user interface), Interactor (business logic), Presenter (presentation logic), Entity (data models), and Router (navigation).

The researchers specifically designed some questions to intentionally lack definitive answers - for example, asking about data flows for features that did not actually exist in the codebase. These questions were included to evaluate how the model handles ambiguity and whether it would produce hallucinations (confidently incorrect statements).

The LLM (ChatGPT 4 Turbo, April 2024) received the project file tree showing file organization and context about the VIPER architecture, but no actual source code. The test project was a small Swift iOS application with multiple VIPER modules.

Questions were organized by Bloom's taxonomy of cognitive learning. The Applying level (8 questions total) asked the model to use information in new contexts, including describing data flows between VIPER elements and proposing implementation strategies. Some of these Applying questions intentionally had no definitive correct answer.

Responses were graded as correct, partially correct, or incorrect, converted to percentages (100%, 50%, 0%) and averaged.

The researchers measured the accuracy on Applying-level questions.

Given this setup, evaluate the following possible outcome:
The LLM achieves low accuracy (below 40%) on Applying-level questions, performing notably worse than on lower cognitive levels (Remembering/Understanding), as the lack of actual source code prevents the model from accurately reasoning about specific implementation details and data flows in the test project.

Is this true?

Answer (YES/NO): NO